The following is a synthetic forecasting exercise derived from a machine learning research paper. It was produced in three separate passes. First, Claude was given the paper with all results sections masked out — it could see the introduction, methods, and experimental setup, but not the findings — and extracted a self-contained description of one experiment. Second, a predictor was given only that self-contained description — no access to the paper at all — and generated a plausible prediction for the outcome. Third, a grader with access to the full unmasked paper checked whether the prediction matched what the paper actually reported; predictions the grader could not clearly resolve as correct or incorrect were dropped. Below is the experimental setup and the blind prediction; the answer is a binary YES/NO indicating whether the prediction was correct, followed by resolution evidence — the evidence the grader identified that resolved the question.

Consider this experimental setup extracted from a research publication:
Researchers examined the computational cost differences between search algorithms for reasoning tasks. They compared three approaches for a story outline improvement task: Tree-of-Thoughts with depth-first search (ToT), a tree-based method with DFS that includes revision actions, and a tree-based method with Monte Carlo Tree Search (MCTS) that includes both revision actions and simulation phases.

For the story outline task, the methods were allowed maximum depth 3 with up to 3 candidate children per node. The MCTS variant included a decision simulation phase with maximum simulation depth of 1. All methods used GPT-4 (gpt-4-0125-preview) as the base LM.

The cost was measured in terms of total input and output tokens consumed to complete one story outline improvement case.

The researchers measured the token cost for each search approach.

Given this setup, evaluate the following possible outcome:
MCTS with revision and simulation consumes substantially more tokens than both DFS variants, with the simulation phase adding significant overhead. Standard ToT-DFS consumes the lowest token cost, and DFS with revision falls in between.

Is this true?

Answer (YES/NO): YES